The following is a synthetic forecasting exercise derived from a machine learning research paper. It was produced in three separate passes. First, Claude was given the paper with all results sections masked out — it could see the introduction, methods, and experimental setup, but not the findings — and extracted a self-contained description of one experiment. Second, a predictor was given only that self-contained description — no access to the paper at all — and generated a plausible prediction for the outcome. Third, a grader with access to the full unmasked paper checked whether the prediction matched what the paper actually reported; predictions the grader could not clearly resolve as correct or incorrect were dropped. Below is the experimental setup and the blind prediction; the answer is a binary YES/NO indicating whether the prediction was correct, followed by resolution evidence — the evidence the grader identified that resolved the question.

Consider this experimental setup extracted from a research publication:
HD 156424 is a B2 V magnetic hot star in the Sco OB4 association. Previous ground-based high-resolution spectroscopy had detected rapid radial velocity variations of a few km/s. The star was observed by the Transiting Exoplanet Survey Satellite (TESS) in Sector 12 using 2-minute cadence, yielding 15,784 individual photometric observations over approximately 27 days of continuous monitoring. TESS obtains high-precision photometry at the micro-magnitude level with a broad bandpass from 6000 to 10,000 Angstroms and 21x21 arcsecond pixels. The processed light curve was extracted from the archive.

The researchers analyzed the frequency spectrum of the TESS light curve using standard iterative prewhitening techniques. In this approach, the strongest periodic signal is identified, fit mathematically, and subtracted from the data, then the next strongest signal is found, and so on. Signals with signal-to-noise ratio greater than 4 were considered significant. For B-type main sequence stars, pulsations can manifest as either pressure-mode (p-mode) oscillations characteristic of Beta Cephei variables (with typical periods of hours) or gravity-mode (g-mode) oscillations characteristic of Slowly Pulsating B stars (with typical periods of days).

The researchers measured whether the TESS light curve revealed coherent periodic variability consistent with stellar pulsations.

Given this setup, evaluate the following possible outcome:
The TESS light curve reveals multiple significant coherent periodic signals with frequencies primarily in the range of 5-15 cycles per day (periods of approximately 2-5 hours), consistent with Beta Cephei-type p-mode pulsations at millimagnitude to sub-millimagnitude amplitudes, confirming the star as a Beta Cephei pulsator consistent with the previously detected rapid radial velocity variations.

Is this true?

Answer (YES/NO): YES